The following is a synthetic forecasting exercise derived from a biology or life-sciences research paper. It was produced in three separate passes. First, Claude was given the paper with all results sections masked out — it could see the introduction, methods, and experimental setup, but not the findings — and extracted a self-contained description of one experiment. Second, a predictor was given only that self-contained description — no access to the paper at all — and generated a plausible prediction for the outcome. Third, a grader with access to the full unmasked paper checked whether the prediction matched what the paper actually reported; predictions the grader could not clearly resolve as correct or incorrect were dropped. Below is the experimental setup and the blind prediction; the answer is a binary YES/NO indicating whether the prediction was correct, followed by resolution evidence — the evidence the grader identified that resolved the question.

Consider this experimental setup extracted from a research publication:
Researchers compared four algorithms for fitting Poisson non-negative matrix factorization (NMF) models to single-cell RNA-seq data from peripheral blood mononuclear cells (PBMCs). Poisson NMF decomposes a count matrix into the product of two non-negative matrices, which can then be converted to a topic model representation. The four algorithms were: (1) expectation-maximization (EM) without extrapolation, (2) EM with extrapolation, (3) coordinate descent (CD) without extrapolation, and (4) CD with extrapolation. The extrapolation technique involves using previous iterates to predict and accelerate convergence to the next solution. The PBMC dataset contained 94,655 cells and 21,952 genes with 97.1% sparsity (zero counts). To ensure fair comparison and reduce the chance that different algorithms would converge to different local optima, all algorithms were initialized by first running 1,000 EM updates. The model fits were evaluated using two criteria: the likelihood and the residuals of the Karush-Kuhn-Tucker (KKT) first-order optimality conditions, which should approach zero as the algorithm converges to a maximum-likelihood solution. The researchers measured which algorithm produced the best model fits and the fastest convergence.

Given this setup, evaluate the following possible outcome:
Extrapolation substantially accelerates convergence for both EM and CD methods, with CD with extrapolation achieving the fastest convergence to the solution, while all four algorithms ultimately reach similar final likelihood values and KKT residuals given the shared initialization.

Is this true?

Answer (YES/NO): NO